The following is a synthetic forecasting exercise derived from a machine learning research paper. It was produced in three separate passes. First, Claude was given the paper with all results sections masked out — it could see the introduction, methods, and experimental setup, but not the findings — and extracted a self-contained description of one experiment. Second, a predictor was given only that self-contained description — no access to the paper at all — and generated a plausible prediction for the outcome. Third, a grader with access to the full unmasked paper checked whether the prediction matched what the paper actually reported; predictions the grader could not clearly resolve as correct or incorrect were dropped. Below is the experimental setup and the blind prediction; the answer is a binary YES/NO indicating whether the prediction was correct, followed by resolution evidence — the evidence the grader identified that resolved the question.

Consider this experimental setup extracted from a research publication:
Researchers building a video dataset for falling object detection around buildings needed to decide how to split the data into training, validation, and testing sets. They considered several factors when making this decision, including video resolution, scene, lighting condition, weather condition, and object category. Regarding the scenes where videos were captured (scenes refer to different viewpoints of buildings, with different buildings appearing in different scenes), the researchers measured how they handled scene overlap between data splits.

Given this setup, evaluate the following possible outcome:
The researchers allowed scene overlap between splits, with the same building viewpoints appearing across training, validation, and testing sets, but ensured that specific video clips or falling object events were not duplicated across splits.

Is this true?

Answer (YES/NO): NO